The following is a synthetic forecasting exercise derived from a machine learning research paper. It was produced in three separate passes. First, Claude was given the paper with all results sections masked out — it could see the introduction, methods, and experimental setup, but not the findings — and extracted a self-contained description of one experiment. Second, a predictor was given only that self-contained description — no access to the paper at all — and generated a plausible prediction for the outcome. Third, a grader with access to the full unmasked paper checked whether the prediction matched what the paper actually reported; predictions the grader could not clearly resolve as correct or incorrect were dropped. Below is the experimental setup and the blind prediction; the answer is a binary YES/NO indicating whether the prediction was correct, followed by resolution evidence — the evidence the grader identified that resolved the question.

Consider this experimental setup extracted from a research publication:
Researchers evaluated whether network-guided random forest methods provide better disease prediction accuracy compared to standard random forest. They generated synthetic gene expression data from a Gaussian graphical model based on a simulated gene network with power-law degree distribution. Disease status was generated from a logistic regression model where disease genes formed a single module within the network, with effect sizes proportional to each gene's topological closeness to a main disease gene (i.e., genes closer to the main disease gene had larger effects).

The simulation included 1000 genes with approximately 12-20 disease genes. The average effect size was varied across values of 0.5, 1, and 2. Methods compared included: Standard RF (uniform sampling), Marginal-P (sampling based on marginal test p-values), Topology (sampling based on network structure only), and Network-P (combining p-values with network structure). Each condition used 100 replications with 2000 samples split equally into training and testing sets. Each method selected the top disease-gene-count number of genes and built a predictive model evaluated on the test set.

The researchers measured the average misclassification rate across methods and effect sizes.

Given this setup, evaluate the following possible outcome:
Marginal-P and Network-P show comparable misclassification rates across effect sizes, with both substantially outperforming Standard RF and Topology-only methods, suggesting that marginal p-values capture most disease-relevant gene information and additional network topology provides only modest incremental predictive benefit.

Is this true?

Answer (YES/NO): NO